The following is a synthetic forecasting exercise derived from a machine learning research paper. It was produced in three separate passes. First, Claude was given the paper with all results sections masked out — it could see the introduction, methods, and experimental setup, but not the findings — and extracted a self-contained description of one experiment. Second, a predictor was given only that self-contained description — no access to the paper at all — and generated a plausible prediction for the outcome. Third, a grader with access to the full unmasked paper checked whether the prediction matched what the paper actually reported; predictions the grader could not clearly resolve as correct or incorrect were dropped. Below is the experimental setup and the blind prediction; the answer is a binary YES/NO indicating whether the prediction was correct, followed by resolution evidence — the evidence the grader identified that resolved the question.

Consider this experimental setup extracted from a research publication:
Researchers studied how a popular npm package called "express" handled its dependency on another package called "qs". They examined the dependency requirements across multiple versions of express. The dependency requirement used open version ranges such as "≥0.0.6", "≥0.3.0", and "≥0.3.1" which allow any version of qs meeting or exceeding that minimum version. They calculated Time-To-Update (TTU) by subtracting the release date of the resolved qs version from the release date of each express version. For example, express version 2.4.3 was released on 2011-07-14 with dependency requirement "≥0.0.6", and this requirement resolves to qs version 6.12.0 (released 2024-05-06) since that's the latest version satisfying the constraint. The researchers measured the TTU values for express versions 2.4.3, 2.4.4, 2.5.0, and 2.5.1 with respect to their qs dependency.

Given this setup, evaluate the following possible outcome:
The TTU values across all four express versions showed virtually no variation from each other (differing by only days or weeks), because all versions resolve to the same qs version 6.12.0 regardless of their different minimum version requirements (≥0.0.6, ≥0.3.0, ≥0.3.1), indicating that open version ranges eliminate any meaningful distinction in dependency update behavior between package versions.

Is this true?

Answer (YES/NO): NO